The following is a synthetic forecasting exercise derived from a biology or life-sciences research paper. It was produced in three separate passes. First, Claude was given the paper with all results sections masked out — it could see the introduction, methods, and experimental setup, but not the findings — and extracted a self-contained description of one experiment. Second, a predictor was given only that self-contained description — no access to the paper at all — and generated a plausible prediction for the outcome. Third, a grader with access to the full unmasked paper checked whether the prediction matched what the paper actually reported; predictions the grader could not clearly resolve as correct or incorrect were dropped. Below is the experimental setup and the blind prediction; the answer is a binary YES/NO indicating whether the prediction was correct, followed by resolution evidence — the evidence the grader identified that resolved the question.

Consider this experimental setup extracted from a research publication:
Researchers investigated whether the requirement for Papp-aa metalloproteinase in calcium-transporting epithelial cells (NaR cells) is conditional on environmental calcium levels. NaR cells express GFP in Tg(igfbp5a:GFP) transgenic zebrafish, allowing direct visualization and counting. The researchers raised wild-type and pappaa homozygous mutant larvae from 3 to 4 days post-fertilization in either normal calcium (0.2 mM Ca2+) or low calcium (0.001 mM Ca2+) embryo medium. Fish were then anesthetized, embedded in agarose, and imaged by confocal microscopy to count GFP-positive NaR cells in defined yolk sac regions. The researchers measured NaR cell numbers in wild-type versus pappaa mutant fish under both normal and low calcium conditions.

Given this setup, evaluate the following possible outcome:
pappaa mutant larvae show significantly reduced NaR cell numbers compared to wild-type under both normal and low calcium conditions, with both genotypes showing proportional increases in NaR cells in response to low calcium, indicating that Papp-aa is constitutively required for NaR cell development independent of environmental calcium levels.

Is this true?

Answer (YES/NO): NO